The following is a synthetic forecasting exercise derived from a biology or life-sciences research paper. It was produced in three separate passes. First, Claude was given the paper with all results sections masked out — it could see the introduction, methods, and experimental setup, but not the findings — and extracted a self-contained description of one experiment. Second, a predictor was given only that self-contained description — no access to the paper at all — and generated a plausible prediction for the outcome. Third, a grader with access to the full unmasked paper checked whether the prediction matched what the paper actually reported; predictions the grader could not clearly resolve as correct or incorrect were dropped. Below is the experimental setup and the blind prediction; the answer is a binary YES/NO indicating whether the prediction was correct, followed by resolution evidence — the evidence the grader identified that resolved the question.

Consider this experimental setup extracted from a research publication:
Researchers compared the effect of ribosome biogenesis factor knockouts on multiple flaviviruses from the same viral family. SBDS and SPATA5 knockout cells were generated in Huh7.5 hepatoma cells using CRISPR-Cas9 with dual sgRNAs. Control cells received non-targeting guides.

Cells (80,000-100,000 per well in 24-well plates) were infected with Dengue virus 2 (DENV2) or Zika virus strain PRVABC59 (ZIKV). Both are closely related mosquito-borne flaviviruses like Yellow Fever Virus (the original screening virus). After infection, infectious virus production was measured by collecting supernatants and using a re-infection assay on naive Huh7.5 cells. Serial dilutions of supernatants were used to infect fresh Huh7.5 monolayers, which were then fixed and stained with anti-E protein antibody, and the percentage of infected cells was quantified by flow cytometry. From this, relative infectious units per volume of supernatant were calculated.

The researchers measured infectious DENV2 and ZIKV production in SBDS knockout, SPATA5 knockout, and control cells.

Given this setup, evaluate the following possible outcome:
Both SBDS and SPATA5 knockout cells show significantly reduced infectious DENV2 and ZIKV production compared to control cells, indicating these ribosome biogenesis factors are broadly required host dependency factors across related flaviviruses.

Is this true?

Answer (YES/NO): YES